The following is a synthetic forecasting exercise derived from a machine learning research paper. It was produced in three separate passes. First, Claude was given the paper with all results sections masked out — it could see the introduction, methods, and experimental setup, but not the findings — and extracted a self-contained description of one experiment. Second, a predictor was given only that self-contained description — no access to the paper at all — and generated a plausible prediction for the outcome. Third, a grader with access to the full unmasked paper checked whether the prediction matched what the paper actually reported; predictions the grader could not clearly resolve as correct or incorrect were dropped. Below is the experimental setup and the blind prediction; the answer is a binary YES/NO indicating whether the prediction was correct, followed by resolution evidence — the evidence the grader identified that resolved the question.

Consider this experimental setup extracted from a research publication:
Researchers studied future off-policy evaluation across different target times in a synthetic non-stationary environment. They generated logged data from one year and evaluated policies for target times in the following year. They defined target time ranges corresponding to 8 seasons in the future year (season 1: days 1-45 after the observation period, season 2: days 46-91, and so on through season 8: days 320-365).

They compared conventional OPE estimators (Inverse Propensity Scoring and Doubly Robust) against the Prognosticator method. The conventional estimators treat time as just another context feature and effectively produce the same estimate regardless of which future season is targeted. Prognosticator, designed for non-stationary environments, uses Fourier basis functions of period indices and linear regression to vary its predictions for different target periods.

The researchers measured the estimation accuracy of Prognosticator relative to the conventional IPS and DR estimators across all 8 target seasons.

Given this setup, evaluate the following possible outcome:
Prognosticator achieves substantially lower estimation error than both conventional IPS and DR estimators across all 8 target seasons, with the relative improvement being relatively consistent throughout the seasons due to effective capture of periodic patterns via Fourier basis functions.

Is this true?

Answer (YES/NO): NO